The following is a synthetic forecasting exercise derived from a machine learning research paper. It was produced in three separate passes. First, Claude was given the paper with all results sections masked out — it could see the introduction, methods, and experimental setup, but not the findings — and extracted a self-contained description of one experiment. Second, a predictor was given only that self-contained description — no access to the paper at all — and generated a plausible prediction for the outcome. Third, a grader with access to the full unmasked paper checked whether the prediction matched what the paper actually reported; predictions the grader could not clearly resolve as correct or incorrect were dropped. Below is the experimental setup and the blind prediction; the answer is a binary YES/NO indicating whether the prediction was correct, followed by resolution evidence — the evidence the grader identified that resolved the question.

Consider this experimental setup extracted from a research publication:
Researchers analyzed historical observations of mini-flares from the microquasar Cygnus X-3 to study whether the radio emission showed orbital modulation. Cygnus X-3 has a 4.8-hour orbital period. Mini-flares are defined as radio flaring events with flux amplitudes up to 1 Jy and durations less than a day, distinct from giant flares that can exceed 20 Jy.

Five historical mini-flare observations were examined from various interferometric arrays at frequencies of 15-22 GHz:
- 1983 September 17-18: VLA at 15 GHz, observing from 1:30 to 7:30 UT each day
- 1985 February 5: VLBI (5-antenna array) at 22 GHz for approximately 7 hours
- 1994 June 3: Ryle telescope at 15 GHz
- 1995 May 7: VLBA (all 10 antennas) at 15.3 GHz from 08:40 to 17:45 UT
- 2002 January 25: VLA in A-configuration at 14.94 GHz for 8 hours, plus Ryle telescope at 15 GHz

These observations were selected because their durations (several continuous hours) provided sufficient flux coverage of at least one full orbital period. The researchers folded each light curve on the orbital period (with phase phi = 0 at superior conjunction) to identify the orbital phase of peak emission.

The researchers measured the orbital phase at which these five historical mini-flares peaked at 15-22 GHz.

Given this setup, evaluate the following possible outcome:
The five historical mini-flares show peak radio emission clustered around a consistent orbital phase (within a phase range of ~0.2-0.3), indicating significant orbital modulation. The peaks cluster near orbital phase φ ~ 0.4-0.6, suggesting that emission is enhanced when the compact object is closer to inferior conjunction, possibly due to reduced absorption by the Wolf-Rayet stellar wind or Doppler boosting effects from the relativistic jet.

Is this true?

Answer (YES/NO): NO